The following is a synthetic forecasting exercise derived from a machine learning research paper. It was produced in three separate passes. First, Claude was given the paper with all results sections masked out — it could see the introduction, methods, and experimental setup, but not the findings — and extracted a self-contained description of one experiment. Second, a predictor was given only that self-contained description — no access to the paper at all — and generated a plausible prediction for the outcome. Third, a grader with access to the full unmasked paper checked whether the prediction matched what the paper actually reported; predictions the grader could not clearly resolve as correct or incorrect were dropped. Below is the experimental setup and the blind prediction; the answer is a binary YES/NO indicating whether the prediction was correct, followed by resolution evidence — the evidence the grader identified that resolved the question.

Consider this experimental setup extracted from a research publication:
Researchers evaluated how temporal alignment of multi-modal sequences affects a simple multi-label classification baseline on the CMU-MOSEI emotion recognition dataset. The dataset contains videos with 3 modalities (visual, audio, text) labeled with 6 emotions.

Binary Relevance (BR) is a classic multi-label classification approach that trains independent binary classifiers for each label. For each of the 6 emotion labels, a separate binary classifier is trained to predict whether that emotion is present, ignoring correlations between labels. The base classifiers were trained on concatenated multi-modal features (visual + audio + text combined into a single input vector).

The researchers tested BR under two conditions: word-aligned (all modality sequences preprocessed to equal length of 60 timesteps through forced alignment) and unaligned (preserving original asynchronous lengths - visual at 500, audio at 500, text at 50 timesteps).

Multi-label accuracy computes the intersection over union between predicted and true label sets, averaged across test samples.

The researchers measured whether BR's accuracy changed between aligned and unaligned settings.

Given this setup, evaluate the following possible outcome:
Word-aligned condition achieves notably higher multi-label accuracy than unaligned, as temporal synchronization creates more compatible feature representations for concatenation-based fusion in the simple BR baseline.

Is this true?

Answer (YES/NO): NO